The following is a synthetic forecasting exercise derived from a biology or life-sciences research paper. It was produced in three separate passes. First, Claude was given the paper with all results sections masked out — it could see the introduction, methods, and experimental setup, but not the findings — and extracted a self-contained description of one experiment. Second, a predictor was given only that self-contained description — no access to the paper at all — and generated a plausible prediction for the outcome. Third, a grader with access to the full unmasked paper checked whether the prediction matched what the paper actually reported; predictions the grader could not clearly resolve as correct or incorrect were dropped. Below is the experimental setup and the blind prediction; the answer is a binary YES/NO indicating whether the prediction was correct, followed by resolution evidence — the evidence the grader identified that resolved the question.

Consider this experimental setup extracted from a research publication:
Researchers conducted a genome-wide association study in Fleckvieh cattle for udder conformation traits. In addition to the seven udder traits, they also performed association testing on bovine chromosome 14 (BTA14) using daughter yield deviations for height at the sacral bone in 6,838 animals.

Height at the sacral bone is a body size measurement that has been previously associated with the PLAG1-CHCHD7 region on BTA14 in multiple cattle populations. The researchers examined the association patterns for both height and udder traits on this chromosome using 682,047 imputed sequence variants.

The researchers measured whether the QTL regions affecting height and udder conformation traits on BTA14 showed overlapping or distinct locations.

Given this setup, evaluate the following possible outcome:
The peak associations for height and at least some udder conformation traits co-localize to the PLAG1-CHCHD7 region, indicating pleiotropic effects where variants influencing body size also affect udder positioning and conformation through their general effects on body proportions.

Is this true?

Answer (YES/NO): YES